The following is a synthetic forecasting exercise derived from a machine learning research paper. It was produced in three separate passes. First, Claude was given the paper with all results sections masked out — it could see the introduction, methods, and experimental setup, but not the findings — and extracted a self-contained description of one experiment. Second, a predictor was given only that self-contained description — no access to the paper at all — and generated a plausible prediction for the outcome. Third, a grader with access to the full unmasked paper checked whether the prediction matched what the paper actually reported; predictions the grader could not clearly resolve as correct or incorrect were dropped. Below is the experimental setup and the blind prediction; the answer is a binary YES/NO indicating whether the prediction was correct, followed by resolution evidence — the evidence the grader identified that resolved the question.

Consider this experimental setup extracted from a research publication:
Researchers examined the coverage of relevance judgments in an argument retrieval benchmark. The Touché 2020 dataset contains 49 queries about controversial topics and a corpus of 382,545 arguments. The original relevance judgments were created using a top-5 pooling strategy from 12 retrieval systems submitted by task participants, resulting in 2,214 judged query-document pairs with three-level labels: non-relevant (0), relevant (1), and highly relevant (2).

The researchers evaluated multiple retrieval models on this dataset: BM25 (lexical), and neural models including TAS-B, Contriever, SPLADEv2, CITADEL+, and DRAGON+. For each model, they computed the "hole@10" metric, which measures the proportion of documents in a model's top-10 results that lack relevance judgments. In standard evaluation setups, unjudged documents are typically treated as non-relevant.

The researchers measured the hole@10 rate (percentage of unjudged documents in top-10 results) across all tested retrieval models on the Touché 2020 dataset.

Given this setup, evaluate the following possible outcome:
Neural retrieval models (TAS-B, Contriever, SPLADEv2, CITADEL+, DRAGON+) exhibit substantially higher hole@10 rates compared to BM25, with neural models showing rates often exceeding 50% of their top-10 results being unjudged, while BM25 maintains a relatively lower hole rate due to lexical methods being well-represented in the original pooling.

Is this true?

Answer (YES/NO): NO